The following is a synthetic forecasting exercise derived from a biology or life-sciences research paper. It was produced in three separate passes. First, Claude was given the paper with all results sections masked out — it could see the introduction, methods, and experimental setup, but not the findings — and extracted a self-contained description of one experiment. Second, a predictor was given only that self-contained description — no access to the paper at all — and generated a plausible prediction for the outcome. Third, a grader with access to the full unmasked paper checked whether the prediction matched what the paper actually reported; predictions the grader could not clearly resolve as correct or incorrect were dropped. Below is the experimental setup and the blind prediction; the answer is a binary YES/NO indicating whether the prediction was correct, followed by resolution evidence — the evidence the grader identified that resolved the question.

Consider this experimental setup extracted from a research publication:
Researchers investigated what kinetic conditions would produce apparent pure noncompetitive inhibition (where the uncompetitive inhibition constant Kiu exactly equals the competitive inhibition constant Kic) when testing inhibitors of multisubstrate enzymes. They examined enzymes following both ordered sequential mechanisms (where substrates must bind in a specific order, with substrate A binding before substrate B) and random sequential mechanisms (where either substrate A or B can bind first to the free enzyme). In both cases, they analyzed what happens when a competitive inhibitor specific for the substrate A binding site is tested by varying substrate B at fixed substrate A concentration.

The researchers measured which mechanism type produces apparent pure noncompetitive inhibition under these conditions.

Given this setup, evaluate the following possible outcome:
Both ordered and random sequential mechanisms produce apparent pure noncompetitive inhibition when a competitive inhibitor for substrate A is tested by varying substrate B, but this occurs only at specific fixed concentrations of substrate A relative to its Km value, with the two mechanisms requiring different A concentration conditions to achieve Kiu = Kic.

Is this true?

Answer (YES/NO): NO